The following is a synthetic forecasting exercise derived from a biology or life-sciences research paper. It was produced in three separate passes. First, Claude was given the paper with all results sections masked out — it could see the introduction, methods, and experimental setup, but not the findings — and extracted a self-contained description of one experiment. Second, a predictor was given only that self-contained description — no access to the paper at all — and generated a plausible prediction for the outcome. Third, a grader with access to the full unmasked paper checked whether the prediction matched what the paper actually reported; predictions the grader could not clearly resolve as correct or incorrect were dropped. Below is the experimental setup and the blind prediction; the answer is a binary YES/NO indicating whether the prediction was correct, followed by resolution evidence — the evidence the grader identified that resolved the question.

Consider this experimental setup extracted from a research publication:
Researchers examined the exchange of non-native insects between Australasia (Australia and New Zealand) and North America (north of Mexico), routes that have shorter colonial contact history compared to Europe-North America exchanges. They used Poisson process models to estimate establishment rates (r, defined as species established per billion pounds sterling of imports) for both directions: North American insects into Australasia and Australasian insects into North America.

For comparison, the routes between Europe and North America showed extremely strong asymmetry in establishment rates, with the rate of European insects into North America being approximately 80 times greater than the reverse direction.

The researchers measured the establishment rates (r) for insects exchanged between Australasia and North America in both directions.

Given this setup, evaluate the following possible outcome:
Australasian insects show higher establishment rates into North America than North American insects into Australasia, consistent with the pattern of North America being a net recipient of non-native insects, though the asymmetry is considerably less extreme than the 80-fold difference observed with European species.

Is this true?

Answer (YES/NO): NO